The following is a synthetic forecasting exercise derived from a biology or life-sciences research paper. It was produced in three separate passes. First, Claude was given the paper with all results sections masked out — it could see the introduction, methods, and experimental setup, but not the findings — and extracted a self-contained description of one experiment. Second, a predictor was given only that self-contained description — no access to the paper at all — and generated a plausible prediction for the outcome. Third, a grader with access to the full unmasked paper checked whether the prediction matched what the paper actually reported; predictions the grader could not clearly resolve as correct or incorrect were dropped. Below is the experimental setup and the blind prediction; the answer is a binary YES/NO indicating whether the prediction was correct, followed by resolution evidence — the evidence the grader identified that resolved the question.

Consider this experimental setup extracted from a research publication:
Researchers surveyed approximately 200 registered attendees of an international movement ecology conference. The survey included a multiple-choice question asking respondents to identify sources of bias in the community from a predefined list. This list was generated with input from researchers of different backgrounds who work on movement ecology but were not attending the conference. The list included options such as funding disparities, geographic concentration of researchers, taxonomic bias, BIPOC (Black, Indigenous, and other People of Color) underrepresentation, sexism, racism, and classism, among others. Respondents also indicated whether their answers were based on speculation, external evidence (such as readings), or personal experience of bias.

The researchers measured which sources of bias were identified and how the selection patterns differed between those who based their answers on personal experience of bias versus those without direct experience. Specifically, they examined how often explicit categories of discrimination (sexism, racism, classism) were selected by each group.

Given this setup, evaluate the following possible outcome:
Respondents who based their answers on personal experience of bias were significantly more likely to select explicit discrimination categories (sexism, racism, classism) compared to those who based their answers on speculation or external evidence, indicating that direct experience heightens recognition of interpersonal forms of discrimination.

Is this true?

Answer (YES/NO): YES